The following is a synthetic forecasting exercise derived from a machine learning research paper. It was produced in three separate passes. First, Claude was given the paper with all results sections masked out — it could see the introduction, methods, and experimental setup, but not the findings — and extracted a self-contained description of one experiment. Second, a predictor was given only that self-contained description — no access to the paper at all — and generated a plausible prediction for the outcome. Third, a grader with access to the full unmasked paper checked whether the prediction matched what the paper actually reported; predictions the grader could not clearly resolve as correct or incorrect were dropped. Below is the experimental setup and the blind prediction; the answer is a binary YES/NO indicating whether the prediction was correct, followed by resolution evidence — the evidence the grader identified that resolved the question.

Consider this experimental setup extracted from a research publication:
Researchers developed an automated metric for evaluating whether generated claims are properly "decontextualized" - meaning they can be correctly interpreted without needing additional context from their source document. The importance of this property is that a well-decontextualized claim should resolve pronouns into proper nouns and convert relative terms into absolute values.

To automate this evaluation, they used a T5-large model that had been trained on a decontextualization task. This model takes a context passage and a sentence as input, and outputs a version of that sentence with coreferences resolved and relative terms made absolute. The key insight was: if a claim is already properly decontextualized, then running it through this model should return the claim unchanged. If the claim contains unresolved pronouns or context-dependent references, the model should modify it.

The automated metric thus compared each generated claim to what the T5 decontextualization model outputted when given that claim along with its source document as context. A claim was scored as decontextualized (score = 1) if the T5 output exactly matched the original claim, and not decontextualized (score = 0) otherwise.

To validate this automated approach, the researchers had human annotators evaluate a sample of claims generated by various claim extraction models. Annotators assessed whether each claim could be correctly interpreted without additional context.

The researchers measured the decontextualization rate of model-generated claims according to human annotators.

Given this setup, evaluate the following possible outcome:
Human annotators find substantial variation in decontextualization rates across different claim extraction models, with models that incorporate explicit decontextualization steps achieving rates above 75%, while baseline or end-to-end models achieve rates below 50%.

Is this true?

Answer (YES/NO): NO